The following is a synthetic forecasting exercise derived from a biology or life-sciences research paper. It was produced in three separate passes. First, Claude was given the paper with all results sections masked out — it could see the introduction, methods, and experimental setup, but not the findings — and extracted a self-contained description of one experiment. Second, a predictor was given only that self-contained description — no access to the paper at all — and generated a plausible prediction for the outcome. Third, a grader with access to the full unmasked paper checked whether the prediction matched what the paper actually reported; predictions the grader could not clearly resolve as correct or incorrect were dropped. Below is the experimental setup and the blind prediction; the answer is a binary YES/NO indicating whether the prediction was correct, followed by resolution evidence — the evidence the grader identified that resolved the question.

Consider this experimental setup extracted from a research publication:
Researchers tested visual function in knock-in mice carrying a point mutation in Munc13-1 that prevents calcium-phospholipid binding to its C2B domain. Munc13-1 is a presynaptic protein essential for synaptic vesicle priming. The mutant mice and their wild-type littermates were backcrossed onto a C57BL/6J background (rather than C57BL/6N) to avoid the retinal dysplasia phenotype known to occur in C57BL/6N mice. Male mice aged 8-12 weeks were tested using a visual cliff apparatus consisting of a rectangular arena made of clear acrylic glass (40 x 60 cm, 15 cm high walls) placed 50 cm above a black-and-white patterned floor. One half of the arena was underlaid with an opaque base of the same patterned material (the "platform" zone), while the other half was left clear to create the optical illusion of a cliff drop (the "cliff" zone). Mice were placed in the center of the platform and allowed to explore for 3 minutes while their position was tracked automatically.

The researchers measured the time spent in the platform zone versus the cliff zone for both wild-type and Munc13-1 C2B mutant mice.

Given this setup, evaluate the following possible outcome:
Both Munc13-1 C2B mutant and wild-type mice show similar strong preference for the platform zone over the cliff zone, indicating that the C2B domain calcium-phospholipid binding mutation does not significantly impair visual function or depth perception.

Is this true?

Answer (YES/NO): YES